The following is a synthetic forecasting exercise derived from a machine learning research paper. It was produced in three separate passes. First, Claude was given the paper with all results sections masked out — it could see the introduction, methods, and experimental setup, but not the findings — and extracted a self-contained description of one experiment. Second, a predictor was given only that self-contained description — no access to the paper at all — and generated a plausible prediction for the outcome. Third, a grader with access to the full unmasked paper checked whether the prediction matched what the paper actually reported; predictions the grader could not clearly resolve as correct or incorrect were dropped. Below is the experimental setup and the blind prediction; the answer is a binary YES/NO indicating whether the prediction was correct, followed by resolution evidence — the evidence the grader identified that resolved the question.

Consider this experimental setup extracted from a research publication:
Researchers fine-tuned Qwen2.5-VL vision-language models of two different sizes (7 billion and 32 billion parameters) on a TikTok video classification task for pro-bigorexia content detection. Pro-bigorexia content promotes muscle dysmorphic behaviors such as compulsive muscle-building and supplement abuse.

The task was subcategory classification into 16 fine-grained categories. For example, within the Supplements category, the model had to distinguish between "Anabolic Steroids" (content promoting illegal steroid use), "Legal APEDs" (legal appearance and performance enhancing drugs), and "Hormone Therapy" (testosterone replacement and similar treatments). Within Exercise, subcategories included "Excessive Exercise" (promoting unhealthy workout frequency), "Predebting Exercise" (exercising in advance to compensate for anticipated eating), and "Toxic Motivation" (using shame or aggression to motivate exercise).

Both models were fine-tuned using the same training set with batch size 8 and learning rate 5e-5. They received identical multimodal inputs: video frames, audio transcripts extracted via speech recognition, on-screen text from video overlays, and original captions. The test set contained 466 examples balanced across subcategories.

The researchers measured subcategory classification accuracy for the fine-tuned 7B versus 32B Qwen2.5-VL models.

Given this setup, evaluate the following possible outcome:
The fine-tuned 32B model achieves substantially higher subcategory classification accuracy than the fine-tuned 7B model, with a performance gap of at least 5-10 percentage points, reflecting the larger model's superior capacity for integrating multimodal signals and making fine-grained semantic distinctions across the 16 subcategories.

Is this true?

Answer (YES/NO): NO